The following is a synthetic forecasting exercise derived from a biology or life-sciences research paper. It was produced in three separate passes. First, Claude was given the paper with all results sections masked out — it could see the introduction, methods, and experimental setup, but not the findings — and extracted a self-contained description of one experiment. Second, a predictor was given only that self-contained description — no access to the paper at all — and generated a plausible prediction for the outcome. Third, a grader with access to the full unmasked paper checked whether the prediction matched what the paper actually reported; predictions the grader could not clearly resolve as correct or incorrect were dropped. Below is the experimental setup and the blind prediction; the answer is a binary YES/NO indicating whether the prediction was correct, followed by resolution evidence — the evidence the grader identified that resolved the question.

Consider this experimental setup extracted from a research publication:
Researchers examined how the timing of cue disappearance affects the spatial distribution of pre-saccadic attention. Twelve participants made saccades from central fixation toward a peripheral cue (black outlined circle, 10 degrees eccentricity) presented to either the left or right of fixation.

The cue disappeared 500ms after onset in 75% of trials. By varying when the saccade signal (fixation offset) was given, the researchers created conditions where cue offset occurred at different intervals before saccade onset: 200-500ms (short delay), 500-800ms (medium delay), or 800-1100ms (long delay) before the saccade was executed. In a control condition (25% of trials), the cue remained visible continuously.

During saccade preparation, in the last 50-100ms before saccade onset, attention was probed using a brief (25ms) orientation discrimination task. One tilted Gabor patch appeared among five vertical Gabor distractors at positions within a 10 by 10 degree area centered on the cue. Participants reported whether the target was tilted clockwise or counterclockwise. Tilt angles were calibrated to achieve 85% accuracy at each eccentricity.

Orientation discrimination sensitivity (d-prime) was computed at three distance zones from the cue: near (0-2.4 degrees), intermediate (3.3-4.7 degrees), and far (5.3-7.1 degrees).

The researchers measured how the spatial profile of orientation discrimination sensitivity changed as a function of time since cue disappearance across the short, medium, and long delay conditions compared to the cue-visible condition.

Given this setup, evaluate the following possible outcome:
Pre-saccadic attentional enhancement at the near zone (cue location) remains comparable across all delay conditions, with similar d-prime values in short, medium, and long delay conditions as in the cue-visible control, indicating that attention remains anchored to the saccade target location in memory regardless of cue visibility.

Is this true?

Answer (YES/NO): YES